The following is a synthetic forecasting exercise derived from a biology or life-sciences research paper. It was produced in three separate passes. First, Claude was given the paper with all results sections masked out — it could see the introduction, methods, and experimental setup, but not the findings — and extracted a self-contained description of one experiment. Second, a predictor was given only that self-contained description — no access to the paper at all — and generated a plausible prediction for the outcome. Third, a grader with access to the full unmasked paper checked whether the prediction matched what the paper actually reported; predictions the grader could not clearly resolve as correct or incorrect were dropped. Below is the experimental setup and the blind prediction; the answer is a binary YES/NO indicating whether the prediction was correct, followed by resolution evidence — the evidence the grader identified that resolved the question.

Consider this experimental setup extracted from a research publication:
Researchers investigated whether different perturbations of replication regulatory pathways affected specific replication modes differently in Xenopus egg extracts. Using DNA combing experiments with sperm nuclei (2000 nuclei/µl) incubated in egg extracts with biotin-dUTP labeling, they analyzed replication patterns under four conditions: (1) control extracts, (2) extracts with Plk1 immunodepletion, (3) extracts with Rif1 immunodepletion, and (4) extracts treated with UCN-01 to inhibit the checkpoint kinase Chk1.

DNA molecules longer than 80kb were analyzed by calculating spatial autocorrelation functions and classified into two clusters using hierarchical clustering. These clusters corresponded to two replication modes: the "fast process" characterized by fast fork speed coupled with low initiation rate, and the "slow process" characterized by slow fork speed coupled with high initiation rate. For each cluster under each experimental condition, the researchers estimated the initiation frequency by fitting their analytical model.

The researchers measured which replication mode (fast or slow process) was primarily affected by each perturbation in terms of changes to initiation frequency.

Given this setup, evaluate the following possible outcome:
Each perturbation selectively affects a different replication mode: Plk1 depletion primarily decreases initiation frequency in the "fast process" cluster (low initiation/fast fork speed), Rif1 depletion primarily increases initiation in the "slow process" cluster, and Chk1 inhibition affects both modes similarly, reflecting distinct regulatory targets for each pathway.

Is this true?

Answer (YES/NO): NO